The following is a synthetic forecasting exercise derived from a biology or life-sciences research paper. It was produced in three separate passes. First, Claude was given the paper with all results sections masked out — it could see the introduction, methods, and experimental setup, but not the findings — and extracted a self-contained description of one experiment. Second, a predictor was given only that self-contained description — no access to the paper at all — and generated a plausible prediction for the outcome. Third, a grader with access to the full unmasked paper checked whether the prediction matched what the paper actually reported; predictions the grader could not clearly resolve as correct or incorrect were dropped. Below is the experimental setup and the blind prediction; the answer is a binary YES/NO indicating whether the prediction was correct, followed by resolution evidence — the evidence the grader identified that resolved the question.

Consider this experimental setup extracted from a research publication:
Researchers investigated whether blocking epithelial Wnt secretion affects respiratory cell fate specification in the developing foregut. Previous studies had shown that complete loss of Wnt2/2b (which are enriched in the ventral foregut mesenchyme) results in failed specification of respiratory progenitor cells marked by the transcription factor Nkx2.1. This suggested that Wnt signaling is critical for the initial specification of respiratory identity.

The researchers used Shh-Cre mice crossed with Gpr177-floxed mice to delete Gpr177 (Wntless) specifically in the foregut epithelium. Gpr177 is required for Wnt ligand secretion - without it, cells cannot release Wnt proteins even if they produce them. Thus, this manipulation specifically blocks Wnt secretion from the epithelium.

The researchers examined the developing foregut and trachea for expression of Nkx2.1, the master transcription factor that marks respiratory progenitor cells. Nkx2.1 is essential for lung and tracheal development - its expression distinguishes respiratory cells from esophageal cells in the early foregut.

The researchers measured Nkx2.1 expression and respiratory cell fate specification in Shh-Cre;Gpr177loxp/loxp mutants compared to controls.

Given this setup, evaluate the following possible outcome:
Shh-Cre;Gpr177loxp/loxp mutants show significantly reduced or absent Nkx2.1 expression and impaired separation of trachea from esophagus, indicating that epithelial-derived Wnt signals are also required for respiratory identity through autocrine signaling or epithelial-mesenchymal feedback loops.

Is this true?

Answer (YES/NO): NO